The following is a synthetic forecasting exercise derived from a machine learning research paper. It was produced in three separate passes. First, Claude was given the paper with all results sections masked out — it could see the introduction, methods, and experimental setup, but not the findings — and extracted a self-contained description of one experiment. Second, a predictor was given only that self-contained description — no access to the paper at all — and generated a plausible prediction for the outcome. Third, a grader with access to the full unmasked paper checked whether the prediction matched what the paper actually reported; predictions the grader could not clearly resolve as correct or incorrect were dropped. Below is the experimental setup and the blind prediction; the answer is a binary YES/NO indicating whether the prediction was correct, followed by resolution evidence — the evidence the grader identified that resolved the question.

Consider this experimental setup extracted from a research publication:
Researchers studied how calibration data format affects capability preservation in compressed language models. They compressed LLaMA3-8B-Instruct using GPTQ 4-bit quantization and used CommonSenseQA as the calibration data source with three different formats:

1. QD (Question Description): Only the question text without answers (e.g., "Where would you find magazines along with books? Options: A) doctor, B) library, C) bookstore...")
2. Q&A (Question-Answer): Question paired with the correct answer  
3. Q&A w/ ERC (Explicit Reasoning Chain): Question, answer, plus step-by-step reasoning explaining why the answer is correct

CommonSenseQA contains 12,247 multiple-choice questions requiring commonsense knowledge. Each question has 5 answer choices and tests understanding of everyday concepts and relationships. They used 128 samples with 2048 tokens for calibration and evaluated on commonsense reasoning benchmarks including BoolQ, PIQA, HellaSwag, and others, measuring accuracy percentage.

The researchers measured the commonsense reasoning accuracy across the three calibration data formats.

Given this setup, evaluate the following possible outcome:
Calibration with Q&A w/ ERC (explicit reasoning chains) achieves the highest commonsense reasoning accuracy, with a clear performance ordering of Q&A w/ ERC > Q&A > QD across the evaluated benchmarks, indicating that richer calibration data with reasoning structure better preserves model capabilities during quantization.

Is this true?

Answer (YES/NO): YES